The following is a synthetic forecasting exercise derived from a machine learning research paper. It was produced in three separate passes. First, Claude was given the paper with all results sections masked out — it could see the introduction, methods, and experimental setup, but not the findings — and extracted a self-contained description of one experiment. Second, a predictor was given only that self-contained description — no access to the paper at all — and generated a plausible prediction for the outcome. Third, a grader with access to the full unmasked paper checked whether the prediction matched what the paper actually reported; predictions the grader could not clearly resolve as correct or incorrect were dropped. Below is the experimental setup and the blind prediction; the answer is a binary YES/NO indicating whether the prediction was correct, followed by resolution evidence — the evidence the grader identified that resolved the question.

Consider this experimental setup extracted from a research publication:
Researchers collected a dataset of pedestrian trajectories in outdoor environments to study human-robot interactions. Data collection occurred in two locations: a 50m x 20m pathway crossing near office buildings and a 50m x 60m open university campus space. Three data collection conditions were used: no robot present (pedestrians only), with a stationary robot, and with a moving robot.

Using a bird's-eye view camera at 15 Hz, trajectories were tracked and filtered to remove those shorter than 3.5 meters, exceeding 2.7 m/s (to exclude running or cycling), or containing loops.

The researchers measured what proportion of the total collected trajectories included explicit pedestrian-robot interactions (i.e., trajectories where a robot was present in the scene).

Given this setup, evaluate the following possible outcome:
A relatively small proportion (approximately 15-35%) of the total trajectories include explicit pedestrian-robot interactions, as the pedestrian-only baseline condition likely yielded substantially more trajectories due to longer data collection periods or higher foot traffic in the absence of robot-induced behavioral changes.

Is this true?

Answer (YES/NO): YES